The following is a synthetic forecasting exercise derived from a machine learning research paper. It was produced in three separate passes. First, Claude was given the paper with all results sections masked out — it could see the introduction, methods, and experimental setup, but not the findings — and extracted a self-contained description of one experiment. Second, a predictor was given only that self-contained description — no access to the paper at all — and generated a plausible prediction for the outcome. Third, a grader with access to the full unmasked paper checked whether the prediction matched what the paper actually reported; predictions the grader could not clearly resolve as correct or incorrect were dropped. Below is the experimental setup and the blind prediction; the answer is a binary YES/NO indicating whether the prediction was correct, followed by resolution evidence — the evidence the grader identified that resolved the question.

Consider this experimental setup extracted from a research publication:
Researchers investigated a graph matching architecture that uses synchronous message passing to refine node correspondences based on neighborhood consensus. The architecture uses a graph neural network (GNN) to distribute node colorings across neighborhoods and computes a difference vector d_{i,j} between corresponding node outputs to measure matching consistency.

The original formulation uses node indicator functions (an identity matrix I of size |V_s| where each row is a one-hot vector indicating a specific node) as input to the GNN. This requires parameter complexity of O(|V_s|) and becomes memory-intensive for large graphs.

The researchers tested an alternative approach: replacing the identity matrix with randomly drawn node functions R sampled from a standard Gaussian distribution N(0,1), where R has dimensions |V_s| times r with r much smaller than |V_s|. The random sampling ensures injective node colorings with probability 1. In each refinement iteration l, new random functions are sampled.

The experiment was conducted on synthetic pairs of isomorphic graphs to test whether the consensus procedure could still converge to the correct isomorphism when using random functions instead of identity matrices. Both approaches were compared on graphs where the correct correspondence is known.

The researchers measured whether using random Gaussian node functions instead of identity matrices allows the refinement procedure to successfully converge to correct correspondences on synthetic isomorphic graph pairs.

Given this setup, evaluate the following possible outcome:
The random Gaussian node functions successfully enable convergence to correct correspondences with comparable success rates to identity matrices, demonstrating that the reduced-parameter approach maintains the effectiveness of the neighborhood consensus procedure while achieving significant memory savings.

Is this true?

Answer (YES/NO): YES